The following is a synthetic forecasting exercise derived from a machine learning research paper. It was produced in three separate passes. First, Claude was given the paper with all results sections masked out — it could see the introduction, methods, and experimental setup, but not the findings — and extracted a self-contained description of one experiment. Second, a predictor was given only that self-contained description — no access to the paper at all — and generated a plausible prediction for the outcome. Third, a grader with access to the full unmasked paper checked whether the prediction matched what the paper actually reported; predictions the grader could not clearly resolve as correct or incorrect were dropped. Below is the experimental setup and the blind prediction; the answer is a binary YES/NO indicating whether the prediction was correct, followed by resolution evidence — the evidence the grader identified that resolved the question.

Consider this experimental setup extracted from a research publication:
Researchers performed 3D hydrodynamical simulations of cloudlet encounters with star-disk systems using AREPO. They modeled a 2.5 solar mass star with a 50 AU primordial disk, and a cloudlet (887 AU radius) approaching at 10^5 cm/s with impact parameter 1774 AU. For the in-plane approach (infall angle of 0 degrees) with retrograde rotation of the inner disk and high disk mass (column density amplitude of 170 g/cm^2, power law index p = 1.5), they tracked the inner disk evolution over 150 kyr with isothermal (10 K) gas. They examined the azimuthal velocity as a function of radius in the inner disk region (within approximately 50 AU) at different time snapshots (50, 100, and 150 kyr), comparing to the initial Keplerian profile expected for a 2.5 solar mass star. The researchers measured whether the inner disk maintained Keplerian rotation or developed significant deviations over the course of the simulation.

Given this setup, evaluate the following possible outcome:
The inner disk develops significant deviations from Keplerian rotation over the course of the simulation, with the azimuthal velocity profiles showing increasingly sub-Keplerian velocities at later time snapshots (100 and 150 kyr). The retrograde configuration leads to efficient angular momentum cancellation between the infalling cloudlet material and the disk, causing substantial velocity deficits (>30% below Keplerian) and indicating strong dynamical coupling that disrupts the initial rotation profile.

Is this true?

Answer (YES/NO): NO